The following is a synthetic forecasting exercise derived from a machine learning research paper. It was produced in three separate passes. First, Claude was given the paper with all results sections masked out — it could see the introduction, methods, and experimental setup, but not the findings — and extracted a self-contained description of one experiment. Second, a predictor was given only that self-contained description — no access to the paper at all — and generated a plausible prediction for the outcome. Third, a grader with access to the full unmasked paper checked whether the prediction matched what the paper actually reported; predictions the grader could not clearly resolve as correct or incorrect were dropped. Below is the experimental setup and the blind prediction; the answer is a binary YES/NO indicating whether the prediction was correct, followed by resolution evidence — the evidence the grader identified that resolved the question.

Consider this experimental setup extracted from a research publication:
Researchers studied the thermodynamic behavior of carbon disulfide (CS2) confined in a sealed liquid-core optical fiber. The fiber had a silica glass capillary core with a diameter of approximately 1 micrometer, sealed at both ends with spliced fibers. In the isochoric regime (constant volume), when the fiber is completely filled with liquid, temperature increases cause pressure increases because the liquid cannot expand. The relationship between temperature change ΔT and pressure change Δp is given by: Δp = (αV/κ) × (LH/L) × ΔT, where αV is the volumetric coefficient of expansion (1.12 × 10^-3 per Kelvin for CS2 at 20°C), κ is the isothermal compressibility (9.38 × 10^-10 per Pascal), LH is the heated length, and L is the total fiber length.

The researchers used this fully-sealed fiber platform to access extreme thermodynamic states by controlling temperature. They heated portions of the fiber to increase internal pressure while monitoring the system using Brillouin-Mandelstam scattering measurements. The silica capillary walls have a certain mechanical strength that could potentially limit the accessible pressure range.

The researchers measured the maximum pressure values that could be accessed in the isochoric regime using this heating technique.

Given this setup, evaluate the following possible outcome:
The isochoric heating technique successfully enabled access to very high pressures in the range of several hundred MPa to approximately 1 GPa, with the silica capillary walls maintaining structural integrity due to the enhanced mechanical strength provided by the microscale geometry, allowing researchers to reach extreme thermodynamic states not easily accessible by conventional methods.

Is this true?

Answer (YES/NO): NO